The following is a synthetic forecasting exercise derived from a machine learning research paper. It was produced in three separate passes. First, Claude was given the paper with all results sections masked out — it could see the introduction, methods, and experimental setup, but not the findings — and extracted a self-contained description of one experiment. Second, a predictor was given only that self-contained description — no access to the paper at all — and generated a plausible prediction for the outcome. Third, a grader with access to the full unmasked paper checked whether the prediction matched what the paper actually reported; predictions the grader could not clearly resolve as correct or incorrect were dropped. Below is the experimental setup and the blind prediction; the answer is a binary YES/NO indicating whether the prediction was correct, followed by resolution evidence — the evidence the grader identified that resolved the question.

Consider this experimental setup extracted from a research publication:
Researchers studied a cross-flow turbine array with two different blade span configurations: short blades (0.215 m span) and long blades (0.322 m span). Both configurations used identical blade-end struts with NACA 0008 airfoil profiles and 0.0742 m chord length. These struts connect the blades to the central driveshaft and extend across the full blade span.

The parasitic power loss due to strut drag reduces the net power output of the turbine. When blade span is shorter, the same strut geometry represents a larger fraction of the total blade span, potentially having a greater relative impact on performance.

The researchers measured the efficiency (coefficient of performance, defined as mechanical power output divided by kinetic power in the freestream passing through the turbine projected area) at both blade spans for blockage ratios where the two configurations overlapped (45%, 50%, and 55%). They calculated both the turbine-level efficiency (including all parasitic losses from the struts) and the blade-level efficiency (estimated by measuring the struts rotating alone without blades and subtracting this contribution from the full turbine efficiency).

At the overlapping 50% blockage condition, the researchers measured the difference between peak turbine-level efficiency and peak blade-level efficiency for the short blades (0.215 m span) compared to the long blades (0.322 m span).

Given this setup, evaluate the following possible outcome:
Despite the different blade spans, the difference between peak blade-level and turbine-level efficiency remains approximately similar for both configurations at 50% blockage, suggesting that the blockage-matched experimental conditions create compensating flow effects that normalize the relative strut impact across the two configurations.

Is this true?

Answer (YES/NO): NO